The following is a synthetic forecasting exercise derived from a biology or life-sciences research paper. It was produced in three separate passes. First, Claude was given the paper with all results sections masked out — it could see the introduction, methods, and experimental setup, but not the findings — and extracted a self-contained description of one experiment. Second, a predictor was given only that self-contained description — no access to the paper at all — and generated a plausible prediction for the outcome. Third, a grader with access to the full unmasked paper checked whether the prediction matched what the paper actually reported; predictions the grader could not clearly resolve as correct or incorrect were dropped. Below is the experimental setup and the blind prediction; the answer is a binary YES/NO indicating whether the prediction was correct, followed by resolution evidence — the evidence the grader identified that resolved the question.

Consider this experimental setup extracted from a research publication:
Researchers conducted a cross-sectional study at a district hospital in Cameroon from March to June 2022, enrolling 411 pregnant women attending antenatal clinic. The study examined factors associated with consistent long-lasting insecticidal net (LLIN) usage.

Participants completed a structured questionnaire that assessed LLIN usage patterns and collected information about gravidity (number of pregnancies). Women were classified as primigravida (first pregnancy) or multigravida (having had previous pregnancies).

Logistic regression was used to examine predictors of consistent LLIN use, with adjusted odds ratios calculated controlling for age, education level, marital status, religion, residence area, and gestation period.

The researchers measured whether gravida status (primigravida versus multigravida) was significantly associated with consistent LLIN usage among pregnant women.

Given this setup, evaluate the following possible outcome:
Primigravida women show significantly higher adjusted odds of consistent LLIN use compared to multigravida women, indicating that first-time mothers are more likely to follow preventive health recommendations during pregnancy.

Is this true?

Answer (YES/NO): NO